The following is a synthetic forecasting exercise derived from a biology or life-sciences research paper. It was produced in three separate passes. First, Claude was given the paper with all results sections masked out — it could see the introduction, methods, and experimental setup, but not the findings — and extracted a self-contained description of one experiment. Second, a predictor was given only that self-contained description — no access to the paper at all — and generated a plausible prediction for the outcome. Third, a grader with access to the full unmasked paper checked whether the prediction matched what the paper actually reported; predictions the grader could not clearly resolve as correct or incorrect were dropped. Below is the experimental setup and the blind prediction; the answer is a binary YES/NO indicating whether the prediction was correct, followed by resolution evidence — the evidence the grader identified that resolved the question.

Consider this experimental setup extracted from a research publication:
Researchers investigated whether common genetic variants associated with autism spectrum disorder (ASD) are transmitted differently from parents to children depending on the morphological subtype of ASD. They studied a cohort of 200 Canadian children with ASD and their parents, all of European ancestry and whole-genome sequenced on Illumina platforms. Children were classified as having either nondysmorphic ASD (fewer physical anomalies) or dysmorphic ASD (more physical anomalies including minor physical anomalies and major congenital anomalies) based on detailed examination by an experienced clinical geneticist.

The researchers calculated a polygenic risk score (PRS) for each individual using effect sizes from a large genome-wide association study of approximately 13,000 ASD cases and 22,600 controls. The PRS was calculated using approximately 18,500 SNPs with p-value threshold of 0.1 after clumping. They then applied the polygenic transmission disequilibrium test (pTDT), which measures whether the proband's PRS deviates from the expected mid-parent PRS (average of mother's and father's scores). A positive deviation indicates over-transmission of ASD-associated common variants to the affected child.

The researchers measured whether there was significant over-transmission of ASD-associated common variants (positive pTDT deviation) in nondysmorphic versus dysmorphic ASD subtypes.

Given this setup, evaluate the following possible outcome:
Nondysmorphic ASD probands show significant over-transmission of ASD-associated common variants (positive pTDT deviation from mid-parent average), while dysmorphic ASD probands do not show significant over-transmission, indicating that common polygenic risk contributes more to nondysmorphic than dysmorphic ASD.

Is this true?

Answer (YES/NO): YES